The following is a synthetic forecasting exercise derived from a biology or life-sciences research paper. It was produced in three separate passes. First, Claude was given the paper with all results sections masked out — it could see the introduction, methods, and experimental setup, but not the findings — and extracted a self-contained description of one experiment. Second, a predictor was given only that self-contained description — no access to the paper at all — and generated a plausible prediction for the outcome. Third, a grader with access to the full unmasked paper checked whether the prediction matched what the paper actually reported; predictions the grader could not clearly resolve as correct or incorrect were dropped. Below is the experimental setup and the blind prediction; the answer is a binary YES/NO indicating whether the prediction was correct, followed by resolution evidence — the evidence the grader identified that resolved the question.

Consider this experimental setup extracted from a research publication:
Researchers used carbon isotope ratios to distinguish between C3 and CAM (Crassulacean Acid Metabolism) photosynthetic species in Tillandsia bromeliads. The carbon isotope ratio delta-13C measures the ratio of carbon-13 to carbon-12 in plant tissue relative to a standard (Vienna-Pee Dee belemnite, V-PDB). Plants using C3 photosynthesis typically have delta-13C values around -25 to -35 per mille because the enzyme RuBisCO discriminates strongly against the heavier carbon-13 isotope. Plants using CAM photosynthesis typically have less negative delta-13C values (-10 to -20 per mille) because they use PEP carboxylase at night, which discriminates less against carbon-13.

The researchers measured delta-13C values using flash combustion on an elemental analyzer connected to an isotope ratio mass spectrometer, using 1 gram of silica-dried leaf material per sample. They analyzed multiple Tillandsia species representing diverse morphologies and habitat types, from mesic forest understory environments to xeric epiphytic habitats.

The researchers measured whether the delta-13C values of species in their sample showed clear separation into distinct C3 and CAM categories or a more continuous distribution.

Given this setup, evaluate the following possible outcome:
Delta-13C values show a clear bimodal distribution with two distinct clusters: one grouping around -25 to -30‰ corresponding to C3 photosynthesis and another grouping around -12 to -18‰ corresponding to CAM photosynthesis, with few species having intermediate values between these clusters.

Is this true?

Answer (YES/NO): NO